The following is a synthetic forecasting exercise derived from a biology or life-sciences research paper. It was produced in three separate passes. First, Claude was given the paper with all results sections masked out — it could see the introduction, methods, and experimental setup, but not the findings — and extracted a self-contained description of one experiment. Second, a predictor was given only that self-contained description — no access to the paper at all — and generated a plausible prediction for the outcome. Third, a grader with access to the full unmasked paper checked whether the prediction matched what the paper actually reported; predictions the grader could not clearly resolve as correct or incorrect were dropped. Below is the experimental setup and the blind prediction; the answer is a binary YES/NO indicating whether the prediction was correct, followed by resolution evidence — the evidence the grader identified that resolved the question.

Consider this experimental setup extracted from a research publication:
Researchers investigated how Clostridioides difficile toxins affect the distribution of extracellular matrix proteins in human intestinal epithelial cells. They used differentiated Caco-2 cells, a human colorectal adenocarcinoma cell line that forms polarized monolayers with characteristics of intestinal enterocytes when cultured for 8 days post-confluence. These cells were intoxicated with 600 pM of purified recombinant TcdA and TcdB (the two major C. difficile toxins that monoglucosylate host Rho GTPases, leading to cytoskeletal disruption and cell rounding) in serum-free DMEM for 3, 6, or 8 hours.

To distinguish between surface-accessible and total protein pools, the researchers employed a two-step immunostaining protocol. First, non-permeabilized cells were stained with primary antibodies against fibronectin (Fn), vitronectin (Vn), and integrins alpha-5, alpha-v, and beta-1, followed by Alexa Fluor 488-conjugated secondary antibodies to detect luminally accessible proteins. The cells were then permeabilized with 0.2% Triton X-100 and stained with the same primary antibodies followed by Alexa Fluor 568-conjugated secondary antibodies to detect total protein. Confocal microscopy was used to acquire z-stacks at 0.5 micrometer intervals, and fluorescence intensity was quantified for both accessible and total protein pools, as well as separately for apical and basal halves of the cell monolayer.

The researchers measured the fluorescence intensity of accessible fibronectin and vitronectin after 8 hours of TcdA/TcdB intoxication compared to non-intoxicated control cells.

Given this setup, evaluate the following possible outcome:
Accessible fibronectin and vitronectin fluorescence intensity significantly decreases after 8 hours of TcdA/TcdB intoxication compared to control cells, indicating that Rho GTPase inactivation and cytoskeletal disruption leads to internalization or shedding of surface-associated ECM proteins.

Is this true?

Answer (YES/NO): NO